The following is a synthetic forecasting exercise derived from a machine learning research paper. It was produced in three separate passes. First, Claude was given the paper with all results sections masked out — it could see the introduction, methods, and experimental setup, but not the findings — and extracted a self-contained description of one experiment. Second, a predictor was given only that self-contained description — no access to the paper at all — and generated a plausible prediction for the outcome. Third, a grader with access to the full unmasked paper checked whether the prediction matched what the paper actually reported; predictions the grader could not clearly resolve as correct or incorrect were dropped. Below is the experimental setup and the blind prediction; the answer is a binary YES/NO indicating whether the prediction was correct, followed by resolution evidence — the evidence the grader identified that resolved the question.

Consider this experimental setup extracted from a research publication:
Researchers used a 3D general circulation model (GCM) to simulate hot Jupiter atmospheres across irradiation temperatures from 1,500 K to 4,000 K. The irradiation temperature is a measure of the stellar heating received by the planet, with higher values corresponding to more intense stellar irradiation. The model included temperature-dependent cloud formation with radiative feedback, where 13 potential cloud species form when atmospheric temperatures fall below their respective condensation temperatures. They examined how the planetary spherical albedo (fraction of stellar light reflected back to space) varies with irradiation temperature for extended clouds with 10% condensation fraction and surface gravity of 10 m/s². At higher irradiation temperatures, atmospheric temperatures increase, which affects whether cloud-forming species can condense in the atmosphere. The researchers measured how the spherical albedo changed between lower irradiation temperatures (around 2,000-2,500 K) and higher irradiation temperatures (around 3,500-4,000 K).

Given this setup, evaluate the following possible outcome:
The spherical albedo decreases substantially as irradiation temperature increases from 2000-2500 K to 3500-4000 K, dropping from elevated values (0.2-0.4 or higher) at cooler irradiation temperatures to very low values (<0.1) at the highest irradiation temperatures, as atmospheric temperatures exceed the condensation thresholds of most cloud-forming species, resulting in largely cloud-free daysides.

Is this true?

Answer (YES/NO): NO